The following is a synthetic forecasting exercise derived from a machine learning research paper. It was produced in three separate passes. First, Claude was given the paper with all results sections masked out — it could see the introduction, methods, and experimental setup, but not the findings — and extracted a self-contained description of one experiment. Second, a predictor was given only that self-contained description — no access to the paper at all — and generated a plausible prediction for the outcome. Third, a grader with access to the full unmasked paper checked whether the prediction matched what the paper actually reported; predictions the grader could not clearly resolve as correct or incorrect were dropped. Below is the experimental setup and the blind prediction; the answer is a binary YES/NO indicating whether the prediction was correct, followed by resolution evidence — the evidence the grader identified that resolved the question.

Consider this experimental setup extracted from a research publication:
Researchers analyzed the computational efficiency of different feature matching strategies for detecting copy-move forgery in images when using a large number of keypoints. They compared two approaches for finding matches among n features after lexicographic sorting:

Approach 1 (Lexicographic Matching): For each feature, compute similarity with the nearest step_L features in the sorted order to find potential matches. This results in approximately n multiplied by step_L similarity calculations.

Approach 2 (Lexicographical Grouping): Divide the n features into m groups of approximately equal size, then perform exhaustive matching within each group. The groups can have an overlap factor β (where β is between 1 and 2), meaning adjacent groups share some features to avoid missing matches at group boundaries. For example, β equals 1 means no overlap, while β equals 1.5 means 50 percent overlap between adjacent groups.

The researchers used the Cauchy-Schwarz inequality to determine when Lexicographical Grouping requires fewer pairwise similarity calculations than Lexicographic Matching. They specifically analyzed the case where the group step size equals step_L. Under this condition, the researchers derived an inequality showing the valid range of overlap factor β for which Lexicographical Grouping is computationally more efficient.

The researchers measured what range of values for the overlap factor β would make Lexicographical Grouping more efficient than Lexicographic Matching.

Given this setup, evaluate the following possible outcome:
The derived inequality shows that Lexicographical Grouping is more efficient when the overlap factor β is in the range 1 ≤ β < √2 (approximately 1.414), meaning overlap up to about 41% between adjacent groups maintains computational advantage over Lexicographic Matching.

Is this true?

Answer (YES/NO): YES